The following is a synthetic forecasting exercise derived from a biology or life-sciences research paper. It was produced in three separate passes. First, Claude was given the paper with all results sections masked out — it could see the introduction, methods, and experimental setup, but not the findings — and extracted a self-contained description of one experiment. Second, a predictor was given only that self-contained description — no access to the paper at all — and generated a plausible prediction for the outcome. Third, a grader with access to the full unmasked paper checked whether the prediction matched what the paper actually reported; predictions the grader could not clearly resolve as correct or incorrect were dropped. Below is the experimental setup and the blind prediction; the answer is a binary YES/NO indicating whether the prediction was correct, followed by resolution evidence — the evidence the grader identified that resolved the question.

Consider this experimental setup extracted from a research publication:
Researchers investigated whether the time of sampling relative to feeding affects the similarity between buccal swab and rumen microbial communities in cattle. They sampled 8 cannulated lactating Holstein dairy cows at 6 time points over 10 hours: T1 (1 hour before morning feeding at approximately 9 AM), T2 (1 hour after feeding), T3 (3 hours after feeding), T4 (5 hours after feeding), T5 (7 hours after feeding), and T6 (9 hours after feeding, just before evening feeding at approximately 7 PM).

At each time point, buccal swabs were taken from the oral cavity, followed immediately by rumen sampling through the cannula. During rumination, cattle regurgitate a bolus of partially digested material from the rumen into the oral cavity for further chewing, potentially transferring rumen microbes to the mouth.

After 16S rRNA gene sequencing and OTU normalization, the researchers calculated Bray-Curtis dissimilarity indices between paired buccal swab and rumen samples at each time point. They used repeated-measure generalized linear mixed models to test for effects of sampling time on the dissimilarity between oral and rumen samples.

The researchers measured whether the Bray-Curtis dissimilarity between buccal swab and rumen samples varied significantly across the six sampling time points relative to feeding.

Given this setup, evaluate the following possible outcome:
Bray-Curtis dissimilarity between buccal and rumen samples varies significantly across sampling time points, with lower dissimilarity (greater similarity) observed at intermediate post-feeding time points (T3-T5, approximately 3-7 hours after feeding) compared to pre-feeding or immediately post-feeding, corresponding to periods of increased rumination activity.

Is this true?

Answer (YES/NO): NO